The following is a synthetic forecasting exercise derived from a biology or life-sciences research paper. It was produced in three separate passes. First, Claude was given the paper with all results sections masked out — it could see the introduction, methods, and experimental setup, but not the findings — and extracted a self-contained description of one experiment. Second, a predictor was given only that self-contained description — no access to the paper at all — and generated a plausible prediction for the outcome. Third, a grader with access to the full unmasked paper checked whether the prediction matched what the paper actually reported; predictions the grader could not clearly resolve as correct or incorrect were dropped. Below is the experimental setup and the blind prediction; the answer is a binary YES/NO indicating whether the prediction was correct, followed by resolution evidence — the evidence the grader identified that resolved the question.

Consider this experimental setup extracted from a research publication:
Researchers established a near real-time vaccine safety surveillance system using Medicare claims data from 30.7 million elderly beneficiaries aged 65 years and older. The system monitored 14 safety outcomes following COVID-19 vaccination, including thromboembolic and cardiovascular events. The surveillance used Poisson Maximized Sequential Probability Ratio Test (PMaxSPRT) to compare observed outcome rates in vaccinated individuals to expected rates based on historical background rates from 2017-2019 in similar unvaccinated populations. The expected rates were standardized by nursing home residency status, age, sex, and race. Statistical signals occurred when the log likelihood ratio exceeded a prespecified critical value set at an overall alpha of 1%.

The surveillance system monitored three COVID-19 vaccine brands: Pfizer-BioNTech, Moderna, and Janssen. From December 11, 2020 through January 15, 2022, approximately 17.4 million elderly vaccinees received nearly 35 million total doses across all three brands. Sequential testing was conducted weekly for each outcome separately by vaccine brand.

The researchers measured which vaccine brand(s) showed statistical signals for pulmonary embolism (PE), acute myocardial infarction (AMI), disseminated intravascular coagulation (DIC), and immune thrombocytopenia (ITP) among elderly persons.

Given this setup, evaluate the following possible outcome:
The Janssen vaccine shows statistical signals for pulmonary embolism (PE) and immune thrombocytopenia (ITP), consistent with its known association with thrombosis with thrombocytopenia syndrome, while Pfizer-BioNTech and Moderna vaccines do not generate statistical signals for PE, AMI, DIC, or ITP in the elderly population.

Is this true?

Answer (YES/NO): NO